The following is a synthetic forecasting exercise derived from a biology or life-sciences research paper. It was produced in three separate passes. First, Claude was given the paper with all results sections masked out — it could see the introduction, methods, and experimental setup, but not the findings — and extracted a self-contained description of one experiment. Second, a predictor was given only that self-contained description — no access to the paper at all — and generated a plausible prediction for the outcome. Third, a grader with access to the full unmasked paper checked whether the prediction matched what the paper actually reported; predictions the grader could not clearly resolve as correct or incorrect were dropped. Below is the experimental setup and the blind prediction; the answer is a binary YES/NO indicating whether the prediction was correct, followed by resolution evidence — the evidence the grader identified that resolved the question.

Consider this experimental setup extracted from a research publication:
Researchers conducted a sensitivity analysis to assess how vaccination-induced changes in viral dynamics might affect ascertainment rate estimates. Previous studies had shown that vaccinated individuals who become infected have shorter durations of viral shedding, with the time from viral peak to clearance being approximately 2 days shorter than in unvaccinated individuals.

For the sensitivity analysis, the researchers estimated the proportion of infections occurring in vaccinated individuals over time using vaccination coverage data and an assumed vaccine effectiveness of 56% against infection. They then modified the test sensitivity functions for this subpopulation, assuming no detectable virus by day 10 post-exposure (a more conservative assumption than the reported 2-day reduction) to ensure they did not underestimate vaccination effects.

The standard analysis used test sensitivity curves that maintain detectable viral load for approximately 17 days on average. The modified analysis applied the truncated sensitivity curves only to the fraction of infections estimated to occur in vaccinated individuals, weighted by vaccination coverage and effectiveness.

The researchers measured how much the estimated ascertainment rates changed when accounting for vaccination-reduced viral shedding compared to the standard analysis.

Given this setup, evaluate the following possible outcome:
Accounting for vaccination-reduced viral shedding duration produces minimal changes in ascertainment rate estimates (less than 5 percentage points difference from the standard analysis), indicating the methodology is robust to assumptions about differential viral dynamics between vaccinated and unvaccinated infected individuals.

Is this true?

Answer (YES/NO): YES